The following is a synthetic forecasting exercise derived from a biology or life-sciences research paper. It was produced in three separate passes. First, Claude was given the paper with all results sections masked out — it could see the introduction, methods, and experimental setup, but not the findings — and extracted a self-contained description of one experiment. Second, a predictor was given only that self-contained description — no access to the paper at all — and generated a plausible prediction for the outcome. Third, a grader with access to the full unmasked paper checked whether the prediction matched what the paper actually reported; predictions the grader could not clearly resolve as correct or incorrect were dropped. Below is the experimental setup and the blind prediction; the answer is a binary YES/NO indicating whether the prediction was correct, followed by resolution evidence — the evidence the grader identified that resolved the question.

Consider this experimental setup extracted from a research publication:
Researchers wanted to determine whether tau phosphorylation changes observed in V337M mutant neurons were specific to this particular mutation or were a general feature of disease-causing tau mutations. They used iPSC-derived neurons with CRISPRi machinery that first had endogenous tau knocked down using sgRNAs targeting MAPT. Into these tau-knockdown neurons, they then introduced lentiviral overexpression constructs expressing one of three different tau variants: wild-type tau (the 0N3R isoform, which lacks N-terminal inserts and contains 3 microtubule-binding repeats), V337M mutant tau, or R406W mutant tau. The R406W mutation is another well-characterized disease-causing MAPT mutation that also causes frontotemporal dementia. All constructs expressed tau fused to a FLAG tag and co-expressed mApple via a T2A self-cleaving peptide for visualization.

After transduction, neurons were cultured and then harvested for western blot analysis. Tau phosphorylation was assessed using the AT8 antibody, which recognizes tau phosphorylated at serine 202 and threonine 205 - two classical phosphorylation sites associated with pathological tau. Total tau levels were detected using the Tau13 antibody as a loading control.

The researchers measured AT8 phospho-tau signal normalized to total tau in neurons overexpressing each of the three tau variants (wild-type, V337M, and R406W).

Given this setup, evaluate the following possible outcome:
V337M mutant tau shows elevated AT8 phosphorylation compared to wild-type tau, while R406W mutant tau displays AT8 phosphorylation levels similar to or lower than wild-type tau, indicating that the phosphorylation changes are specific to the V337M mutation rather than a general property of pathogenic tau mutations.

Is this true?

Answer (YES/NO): NO